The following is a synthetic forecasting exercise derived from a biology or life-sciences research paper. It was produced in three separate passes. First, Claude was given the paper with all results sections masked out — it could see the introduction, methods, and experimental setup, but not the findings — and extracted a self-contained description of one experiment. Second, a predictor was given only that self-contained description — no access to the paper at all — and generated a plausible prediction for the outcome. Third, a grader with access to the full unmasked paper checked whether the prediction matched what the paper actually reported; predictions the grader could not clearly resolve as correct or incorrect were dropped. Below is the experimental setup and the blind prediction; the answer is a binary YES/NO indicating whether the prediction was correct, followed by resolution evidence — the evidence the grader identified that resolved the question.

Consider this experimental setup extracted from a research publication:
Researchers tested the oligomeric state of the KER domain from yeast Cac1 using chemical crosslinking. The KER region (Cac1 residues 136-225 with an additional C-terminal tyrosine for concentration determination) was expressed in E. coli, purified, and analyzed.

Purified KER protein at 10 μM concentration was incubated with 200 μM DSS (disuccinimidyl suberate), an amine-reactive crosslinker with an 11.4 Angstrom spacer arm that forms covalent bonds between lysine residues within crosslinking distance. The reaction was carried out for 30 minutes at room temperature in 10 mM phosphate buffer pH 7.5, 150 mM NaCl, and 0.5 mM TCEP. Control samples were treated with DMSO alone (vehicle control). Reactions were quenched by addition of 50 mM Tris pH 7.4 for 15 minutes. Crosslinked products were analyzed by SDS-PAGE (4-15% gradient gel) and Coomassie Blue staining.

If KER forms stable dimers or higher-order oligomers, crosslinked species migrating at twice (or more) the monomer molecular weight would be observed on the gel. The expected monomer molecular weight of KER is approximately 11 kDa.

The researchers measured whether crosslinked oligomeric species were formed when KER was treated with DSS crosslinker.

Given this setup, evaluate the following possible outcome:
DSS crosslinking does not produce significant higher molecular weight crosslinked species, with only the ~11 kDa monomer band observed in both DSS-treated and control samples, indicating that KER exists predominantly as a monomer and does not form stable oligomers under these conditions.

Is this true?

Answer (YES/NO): YES